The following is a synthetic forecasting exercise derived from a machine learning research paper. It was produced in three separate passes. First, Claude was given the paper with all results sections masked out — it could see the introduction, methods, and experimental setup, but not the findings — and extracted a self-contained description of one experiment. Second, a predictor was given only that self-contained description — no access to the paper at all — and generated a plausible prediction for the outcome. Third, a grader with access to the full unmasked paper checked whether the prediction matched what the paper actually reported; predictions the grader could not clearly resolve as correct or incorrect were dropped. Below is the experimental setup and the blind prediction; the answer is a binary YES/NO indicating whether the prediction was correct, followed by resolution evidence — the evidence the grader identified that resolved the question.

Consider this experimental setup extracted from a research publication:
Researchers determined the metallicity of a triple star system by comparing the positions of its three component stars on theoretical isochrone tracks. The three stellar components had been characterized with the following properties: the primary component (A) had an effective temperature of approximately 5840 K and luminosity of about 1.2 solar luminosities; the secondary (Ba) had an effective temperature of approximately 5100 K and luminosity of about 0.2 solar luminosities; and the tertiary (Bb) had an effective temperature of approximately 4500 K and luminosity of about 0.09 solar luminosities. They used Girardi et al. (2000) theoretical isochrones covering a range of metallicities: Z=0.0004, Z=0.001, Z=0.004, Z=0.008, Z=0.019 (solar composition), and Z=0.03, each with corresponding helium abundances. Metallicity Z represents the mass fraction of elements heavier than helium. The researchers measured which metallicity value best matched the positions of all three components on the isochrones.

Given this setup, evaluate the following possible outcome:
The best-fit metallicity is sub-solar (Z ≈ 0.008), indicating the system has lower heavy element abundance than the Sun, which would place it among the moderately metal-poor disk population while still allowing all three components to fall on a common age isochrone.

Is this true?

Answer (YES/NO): YES